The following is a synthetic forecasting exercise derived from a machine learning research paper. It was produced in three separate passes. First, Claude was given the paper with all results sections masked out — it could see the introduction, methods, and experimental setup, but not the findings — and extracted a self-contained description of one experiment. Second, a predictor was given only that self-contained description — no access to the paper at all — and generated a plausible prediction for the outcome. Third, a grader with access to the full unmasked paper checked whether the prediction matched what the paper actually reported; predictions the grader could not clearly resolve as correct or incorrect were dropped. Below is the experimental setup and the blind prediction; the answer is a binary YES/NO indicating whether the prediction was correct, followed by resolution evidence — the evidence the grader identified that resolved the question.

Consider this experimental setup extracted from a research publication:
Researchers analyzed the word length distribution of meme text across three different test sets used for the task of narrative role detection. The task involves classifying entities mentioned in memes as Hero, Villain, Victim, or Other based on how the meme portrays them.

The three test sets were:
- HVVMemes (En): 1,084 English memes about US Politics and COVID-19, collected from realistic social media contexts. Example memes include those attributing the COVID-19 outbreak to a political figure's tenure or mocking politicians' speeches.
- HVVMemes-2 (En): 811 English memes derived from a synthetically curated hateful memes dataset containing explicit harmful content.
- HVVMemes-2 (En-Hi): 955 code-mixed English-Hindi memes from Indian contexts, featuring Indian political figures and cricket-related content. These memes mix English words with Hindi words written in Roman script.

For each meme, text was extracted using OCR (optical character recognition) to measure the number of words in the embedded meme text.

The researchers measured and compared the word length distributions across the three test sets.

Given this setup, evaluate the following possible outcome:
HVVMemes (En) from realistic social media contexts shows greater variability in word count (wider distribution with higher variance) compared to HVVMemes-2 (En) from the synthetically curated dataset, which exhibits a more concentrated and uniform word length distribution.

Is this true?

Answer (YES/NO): NO